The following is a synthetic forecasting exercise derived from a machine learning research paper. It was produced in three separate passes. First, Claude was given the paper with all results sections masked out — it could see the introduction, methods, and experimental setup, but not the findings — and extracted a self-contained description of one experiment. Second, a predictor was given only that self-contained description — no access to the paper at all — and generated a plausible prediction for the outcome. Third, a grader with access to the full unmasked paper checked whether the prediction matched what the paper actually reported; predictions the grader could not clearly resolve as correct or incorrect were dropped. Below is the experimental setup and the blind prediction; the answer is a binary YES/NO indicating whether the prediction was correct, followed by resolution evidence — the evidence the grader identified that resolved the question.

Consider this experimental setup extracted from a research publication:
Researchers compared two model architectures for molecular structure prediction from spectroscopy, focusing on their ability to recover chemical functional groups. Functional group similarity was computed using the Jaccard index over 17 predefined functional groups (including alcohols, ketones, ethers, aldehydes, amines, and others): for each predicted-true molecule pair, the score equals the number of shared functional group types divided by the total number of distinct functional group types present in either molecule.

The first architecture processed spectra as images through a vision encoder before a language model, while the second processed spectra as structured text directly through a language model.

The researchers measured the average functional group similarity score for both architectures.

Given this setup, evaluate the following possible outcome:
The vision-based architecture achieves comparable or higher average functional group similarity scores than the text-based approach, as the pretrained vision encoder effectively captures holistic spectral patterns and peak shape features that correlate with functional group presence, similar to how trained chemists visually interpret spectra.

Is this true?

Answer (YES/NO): NO